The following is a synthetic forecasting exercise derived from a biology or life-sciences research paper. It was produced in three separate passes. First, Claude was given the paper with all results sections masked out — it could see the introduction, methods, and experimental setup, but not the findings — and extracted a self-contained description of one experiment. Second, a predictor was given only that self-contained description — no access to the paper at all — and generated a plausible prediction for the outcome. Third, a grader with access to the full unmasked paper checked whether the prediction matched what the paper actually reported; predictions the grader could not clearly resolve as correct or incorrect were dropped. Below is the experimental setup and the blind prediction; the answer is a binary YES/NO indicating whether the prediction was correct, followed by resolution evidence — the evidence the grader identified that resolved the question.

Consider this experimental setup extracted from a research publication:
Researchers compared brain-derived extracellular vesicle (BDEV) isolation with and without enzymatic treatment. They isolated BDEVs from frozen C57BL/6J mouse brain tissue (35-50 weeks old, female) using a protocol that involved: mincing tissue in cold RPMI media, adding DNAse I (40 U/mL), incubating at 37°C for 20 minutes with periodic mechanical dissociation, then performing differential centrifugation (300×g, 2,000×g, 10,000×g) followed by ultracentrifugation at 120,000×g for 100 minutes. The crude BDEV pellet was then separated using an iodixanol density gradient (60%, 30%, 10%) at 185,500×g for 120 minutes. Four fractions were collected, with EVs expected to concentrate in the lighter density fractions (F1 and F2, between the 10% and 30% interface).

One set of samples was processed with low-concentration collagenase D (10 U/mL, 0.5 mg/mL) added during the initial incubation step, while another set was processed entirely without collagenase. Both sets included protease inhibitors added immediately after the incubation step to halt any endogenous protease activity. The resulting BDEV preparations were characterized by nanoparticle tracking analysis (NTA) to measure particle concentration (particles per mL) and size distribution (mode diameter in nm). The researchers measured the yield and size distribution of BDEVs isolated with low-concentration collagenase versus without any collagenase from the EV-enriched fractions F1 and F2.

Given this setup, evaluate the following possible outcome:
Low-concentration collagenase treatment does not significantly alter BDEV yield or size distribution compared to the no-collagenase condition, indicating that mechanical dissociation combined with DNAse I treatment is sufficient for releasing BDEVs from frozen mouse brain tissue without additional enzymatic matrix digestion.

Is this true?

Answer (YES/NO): NO